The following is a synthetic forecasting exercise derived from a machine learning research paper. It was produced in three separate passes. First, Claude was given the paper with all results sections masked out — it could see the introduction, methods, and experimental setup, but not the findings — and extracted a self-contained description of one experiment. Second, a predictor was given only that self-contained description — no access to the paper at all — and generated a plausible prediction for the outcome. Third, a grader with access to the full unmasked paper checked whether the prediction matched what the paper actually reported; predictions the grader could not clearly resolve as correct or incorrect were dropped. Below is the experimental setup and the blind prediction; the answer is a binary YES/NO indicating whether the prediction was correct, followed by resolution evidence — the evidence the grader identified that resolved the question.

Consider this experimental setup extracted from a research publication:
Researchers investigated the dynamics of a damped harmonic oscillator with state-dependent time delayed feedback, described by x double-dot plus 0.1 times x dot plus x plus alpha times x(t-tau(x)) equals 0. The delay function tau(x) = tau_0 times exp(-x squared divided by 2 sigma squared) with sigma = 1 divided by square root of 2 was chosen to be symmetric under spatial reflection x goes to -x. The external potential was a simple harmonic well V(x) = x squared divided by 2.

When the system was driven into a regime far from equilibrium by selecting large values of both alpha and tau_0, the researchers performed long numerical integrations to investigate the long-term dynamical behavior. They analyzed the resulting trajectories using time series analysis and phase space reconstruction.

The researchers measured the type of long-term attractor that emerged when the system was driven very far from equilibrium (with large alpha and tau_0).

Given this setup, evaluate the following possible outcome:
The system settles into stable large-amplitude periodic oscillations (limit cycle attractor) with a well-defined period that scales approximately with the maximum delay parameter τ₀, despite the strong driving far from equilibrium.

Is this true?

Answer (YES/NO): NO